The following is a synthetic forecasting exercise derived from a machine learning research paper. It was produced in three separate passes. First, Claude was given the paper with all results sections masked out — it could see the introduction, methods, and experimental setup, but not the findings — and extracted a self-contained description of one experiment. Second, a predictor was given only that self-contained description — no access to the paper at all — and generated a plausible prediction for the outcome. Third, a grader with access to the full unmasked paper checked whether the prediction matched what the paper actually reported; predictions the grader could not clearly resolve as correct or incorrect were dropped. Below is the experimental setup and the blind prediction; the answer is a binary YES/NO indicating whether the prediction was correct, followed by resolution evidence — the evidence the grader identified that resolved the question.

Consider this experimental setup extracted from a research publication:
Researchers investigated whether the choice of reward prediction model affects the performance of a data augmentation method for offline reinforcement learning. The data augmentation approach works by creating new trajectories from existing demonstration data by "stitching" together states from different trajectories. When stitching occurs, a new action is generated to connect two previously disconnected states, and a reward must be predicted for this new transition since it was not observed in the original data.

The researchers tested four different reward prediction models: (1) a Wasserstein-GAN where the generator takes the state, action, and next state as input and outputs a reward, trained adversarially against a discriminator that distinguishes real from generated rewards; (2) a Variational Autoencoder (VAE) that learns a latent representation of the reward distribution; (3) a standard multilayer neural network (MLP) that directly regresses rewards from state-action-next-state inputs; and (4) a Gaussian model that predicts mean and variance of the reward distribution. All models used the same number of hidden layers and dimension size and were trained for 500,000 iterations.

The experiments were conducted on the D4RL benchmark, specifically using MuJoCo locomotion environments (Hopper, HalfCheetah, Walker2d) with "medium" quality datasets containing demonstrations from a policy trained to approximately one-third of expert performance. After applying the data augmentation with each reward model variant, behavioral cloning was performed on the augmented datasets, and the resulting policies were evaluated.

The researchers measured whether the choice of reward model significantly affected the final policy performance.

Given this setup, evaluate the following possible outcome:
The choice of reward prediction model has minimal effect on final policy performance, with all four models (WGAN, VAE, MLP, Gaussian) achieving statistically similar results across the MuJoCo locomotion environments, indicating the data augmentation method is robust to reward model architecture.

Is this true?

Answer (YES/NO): NO